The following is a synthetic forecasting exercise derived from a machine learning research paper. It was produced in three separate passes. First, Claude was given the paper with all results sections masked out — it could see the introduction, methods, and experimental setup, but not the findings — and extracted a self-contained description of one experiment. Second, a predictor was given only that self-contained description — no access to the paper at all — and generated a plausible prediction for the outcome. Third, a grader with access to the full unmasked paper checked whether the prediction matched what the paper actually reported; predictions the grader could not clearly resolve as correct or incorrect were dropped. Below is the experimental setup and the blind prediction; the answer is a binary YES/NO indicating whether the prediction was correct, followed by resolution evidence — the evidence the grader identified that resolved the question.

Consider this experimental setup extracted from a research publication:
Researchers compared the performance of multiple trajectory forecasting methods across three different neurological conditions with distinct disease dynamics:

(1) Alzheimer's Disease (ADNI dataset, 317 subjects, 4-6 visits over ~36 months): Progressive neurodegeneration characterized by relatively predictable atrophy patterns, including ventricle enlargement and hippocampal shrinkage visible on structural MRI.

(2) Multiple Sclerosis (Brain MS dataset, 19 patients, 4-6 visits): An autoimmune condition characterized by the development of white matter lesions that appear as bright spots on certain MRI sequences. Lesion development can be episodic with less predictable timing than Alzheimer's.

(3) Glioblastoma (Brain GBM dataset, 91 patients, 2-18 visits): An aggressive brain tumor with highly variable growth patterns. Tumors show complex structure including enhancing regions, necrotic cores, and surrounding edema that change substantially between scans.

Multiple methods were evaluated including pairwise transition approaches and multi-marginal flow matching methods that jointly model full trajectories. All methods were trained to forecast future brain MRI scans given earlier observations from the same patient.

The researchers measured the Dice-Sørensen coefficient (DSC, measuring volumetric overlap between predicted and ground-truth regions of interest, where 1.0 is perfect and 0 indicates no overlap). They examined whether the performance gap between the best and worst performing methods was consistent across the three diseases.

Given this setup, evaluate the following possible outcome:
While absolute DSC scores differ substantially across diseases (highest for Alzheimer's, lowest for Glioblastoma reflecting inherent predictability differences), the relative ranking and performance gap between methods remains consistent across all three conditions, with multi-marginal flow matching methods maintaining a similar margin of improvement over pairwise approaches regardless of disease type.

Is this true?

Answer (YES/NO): NO